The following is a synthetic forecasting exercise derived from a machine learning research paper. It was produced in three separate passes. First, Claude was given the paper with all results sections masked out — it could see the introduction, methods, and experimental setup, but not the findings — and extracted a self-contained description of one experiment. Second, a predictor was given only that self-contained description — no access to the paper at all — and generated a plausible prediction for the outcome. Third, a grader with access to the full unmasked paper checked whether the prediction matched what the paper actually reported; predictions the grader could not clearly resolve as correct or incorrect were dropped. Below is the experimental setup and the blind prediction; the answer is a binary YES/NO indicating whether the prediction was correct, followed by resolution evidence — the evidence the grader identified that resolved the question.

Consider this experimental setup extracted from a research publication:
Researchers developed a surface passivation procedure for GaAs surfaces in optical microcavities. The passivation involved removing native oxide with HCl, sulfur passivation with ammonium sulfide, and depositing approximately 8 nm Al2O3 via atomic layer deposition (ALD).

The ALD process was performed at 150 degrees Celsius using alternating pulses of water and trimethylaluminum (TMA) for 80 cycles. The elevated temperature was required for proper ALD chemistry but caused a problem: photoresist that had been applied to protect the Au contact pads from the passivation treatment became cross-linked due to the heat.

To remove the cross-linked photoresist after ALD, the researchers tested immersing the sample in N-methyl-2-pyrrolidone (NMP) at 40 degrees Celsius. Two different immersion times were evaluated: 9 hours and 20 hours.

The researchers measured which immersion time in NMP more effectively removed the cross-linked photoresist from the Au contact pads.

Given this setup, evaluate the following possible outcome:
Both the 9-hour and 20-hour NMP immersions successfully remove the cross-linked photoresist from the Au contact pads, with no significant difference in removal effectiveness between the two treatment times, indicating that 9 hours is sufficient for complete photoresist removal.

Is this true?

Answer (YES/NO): NO